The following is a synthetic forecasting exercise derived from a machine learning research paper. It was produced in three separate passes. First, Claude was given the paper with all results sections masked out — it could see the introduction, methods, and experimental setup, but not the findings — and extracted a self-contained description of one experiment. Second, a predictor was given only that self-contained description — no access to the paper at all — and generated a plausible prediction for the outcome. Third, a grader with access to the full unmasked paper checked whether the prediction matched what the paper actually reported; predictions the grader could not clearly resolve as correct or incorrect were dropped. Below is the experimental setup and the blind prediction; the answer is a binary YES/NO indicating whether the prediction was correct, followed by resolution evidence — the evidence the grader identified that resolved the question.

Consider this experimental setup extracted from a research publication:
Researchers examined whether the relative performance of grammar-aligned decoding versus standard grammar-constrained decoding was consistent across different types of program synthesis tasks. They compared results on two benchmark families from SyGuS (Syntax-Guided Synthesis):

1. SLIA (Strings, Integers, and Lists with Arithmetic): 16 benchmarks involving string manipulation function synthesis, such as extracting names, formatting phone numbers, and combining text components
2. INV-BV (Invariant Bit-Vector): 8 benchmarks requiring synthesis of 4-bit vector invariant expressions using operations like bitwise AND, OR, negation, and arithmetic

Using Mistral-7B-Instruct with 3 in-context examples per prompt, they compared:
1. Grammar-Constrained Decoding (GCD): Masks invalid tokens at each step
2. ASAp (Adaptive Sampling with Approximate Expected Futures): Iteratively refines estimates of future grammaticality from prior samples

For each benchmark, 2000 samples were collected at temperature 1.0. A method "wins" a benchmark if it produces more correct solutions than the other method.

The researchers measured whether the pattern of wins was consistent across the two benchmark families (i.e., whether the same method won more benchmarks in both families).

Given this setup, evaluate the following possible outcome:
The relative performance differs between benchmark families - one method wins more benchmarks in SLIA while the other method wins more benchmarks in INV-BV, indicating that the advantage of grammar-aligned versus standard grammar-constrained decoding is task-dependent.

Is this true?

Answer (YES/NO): YES